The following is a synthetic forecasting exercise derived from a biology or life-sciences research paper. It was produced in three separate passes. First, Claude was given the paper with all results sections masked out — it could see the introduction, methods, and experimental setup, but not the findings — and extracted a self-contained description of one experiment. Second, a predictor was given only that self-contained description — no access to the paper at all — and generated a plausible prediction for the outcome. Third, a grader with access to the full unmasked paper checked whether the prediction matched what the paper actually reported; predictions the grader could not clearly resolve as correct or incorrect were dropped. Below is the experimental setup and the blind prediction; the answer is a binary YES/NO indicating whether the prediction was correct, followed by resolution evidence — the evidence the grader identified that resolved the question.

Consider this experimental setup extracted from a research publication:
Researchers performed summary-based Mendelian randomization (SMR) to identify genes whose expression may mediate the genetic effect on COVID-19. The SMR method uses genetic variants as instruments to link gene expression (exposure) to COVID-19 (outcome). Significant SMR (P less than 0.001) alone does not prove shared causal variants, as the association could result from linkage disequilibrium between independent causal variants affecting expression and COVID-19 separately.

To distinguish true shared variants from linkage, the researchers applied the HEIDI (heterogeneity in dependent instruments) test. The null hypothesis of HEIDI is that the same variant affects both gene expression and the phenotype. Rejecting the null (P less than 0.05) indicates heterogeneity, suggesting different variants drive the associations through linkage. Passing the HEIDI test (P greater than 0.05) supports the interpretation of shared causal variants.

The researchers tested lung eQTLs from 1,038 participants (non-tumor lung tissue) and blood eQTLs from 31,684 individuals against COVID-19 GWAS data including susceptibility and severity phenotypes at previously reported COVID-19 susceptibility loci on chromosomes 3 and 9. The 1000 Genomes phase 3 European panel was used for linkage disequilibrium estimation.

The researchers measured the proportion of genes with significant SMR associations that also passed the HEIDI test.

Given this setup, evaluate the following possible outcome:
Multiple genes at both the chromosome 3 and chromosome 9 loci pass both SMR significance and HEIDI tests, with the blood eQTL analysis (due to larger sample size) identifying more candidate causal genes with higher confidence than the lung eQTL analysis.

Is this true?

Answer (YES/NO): NO